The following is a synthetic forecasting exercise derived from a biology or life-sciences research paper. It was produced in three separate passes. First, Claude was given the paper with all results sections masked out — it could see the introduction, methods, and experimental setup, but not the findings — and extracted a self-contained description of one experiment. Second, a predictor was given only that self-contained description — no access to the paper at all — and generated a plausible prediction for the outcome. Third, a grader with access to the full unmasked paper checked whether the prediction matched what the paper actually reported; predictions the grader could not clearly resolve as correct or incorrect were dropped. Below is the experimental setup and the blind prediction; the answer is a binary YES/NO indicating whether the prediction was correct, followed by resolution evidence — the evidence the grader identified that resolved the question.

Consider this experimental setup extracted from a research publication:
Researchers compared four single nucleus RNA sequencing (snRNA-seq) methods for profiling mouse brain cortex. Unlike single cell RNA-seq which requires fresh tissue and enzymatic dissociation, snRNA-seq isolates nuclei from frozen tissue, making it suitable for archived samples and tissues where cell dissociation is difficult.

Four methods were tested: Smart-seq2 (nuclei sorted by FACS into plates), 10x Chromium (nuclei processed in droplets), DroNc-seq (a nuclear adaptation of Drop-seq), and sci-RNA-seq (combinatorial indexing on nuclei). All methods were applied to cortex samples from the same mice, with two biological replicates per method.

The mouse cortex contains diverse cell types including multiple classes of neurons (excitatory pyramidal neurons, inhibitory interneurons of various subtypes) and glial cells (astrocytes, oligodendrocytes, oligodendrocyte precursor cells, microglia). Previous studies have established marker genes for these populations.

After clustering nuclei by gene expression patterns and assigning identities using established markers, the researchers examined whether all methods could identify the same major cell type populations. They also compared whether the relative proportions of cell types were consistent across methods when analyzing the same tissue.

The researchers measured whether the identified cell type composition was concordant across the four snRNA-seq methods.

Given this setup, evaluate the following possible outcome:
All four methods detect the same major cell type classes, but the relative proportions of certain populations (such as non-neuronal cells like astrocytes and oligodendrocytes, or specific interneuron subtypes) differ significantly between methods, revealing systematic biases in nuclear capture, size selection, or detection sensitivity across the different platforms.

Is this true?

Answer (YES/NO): NO